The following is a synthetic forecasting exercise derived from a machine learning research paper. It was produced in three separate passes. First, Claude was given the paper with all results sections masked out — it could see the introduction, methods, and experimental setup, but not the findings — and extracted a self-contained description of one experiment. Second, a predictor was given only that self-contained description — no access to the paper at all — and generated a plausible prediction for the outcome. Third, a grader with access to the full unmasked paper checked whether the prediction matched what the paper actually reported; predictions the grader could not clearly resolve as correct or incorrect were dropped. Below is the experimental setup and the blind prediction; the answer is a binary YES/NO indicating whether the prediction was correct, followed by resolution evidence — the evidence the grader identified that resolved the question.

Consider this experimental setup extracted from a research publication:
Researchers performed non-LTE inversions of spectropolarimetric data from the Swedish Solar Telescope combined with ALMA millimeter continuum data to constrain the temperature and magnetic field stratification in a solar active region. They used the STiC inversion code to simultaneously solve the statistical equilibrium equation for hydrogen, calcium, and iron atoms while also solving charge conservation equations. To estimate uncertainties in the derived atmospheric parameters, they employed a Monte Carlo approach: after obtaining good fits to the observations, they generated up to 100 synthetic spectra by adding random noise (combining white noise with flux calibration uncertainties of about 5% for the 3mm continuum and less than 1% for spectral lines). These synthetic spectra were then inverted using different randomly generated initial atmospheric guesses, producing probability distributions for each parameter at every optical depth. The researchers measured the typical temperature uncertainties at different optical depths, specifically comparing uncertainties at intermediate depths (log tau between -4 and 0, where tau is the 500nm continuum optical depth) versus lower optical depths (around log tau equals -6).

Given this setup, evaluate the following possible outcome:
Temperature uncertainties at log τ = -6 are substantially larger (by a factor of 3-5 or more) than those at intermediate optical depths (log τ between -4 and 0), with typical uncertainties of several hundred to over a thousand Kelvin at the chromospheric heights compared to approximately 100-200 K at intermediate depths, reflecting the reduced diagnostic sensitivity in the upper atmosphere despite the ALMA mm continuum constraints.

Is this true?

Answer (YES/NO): NO